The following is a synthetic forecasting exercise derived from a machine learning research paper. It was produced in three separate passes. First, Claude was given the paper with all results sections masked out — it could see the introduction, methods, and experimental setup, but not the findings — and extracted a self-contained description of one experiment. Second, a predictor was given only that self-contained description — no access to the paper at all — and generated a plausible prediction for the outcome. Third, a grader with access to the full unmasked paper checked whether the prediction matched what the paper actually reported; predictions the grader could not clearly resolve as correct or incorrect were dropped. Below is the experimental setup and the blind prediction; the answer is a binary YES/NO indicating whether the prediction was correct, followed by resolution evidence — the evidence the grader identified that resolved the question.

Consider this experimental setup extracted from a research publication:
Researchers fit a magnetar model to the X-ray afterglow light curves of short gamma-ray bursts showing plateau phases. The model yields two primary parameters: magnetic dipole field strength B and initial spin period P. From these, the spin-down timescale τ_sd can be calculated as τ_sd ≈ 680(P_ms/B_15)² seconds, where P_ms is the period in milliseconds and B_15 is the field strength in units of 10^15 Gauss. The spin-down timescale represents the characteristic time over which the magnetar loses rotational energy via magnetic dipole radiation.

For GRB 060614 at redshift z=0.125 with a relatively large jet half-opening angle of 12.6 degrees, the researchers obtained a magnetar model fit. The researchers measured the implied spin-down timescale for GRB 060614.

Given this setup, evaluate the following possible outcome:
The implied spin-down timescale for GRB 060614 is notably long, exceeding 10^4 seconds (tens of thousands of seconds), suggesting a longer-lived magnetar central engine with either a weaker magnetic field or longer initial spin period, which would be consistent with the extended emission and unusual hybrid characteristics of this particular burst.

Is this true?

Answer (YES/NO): YES